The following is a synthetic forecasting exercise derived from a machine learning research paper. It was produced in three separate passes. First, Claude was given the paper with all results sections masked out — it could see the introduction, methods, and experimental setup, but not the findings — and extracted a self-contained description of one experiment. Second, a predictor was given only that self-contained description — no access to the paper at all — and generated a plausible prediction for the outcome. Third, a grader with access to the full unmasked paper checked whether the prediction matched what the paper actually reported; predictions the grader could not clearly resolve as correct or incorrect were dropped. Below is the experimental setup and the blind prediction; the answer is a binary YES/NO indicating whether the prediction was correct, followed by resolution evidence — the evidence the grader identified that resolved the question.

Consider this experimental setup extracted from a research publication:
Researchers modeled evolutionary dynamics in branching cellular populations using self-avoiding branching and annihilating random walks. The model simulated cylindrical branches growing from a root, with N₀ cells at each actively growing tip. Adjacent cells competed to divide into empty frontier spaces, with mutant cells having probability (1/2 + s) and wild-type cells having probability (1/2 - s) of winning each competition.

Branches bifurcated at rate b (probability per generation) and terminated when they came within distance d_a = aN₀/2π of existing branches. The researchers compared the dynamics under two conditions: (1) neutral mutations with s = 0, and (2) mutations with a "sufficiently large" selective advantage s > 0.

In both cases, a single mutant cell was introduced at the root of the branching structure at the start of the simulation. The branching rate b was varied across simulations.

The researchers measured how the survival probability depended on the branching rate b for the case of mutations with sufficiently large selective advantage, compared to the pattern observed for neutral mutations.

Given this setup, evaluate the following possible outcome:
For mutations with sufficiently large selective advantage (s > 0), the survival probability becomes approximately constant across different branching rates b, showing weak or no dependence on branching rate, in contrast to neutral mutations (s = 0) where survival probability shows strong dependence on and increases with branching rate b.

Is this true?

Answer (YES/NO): NO